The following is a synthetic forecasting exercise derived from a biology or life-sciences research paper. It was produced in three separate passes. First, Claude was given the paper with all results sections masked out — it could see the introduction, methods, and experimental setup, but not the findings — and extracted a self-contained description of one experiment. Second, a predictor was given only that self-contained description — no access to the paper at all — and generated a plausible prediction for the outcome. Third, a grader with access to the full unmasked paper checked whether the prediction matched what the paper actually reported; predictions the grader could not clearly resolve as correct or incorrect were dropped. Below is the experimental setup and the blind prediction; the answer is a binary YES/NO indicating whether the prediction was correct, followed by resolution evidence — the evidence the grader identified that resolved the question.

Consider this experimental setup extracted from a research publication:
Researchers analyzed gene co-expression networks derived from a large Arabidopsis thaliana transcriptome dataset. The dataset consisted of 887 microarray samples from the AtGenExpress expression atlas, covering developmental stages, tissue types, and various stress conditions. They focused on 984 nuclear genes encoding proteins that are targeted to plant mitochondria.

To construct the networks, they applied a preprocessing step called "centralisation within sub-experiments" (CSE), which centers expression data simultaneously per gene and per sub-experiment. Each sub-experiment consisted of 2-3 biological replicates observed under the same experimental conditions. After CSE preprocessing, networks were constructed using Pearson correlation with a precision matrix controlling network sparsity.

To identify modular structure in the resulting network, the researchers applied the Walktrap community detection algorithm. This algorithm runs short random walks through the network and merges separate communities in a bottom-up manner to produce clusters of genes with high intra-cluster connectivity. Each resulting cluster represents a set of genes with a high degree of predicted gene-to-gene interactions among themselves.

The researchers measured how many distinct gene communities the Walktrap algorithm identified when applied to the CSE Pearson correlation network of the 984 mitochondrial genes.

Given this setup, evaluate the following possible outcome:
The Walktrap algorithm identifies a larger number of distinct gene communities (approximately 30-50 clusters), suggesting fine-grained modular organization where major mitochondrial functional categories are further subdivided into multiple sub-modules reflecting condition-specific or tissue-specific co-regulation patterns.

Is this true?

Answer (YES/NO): NO